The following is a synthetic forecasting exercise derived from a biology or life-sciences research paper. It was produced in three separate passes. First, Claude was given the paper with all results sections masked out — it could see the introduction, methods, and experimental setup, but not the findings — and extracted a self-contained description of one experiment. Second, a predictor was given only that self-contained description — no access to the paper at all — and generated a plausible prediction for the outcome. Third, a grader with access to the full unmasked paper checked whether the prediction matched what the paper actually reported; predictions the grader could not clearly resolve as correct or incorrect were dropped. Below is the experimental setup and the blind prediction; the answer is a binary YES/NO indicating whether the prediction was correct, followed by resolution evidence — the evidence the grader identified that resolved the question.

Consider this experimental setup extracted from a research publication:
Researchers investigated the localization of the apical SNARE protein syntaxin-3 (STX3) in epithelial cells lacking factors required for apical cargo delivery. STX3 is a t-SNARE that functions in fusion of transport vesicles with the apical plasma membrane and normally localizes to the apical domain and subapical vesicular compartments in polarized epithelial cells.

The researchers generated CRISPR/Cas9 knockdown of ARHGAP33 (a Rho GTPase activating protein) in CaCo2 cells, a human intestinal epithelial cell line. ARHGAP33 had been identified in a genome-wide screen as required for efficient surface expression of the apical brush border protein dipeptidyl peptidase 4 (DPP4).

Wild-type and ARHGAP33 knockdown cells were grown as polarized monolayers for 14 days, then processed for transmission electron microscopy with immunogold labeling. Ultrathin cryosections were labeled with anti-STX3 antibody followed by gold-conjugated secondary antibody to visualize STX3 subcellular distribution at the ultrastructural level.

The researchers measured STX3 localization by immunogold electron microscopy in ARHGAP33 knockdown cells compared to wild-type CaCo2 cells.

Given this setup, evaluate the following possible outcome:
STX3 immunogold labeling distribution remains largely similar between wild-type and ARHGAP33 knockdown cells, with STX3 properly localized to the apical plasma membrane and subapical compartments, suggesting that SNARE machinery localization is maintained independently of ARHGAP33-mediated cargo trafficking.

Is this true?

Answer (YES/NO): NO